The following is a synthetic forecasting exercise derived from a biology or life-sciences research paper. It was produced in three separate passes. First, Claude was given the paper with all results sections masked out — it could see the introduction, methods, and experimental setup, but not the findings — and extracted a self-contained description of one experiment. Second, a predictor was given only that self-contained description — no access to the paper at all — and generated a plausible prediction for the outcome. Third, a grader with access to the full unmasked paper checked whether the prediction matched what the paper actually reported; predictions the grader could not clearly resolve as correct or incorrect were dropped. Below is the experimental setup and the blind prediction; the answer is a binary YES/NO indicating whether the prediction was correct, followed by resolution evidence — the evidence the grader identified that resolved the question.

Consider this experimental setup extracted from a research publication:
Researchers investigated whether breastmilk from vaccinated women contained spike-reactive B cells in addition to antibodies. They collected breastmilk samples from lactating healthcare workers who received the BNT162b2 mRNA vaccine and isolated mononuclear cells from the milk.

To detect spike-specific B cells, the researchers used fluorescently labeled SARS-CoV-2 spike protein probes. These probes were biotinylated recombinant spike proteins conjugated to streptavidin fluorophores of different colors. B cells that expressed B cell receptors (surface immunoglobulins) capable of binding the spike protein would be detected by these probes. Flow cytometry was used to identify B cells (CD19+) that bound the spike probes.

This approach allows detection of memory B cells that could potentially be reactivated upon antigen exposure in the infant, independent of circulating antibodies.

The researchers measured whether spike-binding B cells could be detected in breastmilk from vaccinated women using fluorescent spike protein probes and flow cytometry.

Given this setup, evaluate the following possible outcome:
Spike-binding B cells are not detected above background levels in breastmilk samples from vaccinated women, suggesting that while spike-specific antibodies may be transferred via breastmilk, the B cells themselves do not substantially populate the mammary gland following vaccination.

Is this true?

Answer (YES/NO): YES